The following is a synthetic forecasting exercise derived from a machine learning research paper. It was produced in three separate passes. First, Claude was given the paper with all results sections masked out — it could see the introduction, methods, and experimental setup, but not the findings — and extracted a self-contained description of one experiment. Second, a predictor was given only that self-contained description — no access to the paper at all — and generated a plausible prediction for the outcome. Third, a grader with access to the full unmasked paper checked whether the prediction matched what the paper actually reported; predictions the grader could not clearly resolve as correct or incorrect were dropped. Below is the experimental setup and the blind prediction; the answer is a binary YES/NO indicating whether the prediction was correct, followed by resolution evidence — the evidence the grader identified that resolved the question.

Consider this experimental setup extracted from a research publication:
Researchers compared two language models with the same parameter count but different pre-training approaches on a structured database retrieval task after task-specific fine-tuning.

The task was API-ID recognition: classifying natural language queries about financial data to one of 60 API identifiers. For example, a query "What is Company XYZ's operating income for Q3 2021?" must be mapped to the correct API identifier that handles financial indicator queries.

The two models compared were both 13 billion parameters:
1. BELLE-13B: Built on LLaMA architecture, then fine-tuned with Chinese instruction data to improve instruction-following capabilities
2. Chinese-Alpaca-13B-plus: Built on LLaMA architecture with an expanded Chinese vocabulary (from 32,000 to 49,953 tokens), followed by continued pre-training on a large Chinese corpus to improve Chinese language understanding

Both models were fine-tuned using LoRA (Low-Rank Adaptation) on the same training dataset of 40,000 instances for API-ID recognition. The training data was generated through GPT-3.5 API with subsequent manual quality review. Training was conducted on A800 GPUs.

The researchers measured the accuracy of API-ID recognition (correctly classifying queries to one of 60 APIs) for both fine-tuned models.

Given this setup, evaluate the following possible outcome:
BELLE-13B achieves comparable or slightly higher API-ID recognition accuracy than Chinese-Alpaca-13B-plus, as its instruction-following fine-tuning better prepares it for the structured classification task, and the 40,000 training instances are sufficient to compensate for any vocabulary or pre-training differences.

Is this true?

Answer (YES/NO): NO